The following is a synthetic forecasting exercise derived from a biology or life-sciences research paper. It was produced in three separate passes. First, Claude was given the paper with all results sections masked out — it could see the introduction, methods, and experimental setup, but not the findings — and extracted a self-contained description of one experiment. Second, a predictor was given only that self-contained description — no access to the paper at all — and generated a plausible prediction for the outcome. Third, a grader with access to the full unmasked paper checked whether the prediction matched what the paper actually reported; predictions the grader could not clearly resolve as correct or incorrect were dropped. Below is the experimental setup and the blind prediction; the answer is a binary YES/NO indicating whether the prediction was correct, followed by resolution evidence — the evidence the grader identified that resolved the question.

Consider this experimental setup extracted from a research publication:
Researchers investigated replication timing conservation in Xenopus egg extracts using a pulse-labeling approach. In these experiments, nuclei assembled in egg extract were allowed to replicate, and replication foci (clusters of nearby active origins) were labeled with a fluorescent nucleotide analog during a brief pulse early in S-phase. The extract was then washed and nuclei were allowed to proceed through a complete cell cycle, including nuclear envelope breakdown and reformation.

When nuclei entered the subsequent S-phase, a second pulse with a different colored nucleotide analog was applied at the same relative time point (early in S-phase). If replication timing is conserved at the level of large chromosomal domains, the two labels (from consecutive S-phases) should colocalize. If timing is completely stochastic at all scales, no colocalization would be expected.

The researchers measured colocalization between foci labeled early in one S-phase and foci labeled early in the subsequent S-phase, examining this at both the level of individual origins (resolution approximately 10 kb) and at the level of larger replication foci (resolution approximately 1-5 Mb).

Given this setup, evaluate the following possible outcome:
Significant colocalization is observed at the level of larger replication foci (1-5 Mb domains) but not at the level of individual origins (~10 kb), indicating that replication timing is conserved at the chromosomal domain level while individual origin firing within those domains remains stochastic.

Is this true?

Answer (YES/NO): YES